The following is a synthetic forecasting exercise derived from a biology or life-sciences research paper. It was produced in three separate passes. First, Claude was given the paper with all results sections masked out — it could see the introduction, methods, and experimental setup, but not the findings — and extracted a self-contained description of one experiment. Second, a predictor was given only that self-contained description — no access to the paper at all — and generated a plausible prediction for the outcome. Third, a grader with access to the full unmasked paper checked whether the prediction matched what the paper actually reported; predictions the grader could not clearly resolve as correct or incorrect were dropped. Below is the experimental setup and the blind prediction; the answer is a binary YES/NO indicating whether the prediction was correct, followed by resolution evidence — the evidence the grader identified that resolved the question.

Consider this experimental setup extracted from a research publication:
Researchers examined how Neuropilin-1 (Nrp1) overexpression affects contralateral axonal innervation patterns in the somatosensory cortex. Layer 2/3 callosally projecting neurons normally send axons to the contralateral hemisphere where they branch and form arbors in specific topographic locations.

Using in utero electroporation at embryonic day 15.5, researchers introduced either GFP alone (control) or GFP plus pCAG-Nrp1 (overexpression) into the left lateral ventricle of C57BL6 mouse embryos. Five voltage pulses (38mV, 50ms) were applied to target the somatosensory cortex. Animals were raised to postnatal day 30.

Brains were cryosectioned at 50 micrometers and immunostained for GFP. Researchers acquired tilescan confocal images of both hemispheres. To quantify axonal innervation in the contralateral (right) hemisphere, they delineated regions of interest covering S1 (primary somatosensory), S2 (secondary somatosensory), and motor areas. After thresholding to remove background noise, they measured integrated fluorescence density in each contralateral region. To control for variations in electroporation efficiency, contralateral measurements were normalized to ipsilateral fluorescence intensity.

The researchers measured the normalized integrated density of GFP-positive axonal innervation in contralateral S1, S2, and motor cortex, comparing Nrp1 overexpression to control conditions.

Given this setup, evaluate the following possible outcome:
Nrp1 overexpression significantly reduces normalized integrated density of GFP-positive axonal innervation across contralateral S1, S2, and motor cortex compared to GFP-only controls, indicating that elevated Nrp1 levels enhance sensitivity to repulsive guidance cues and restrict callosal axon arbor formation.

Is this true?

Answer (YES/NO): NO